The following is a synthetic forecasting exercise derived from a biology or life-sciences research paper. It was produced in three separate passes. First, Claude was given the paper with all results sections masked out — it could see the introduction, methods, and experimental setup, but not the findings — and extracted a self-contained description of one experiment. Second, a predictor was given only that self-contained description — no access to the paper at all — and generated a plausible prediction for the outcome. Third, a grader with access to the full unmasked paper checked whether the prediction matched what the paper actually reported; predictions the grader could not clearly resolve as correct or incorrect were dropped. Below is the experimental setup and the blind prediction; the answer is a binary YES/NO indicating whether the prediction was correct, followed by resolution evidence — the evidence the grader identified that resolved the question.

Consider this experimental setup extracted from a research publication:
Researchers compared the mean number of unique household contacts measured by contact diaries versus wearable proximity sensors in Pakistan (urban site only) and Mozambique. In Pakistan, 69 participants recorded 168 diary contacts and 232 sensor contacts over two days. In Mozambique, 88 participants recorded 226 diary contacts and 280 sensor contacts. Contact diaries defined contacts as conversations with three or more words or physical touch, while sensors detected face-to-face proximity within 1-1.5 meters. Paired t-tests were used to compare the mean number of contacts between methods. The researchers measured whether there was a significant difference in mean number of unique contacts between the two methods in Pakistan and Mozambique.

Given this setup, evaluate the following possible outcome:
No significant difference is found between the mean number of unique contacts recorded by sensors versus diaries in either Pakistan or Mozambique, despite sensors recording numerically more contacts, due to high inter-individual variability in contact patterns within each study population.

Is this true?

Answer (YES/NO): NO